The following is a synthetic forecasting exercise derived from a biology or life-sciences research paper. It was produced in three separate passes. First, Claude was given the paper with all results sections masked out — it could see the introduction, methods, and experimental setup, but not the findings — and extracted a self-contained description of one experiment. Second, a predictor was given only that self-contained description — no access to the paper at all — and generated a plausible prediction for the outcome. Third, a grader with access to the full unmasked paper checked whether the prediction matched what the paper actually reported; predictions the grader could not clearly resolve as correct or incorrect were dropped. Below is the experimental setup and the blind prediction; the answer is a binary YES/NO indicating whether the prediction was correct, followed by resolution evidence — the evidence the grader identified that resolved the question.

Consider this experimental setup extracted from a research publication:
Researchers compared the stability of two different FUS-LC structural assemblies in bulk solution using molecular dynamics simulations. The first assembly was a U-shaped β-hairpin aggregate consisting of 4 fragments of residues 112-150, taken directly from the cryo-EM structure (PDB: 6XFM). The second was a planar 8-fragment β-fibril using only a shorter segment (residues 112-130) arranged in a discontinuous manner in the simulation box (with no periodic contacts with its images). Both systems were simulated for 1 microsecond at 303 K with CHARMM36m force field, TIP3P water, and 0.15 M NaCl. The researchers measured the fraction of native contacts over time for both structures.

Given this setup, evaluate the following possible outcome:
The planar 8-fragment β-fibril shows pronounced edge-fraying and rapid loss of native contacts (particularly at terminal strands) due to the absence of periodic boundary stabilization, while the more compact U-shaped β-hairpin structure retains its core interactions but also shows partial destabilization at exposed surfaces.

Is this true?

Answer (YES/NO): NO